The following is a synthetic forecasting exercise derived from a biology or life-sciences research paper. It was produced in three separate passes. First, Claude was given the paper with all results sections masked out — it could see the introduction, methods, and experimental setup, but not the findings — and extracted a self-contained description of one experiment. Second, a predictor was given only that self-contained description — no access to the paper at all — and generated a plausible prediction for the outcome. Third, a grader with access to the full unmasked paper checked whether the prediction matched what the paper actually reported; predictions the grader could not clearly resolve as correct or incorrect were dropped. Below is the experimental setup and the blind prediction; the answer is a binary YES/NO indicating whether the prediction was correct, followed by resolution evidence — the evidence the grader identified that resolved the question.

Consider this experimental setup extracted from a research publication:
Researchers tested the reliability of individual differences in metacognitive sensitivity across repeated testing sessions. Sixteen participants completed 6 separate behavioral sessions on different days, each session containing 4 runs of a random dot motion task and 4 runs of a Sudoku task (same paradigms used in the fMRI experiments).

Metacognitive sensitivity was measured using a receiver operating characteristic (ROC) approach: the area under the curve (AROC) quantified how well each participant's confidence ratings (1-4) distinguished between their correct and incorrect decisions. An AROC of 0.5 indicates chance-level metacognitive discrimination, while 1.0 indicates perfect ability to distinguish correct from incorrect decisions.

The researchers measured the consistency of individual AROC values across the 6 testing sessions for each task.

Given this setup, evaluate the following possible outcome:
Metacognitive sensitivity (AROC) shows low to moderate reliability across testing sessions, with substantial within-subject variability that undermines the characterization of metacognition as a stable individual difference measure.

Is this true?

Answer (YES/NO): NO